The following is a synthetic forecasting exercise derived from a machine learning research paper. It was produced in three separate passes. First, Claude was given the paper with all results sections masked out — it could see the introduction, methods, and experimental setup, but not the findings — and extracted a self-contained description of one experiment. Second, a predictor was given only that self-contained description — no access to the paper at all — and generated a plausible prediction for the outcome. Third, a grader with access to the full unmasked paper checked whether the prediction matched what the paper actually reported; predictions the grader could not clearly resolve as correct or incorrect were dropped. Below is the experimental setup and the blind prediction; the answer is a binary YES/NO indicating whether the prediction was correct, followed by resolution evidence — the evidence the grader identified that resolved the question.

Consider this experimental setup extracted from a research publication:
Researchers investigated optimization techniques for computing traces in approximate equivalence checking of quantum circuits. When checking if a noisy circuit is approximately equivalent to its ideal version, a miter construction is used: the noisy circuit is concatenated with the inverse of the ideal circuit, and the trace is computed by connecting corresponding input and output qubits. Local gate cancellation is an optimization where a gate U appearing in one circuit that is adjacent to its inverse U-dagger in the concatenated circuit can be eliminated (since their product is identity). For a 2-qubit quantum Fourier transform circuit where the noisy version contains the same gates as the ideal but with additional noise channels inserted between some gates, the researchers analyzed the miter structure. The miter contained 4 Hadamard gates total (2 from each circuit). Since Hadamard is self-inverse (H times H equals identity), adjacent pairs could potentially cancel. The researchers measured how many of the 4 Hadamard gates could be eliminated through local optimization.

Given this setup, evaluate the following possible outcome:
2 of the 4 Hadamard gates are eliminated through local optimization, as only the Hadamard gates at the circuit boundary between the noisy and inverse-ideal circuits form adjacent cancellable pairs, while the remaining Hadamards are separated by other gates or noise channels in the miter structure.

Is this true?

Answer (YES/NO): NO